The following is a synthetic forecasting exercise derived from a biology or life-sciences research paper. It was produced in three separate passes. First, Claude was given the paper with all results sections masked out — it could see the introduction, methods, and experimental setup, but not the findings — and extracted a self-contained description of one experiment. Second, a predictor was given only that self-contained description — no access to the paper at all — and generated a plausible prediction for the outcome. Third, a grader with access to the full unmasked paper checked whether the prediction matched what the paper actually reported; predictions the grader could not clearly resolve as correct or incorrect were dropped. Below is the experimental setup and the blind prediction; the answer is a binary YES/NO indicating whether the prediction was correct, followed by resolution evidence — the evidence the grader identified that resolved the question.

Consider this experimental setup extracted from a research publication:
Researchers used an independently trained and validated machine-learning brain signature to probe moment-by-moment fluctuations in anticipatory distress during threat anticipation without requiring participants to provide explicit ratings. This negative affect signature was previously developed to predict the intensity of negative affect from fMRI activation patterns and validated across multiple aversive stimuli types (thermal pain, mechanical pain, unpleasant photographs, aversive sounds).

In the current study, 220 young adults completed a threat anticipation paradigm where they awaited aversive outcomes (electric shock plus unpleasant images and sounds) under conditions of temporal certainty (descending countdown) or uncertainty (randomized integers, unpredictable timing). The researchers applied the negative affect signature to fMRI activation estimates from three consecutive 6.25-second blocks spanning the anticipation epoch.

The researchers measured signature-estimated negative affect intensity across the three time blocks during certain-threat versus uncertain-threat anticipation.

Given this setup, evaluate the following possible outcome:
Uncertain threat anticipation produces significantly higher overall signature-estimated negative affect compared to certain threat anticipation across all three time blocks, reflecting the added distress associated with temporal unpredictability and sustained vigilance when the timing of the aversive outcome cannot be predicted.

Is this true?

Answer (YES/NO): YES